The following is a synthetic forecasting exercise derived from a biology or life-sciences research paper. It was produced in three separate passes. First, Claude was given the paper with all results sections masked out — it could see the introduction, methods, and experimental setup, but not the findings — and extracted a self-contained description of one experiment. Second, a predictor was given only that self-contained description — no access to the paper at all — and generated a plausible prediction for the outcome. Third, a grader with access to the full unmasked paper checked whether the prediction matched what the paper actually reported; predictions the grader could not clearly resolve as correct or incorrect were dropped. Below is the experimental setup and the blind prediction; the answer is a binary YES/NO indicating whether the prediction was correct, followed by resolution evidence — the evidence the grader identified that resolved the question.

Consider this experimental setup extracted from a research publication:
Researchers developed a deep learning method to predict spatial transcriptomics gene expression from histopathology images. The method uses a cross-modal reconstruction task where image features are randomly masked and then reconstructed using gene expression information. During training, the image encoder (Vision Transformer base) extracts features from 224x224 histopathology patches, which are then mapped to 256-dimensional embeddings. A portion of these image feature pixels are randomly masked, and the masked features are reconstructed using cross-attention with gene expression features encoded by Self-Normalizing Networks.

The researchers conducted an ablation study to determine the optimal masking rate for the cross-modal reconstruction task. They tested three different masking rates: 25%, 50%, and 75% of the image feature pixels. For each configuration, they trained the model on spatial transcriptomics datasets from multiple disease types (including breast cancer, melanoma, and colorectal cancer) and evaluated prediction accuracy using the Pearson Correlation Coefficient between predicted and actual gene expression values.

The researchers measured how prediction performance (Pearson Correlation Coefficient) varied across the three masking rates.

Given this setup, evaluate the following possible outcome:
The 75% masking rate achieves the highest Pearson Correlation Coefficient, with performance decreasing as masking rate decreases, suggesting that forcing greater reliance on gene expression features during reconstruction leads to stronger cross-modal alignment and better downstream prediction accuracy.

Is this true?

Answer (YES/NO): NO